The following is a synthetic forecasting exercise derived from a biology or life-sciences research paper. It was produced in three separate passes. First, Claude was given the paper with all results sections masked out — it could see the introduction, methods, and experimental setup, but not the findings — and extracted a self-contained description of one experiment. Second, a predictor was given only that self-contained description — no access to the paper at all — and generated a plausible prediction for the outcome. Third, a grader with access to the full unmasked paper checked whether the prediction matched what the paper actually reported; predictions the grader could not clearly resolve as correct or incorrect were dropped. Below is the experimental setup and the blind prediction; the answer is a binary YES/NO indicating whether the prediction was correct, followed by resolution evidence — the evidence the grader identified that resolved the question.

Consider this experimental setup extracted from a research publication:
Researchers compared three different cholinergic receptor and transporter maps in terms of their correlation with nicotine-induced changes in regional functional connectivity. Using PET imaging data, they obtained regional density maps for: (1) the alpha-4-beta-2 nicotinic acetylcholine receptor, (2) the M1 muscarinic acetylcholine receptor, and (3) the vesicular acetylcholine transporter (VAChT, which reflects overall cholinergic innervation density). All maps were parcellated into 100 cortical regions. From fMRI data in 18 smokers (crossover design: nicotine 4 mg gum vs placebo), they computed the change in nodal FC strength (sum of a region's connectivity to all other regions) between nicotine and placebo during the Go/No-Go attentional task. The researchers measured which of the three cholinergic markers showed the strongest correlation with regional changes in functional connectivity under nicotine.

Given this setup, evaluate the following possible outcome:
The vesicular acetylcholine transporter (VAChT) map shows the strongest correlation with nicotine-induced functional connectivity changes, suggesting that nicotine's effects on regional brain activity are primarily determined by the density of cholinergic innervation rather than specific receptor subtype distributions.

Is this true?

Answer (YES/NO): NO